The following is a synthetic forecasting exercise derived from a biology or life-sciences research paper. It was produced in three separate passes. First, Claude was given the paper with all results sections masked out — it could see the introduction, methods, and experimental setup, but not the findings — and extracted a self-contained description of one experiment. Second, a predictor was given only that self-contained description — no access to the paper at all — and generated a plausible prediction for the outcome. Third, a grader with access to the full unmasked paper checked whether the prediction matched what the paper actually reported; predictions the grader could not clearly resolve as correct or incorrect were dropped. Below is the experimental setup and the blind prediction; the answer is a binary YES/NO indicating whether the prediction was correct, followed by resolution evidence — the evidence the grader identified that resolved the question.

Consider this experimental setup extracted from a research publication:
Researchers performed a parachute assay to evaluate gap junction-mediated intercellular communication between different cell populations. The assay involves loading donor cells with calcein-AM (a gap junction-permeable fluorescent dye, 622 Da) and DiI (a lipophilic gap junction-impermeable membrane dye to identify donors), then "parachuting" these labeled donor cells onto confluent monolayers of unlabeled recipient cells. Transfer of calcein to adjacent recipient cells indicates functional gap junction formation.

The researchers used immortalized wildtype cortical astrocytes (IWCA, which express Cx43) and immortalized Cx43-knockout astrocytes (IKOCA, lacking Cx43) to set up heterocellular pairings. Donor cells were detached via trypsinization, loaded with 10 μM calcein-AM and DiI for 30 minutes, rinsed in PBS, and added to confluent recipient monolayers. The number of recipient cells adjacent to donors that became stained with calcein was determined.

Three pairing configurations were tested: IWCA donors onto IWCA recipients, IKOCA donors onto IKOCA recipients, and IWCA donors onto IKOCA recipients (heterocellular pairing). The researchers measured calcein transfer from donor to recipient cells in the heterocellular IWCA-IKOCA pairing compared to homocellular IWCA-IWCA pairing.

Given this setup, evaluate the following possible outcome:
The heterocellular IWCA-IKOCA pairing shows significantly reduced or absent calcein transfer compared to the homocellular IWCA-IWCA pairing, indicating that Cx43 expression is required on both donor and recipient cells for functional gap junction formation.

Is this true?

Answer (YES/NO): YES